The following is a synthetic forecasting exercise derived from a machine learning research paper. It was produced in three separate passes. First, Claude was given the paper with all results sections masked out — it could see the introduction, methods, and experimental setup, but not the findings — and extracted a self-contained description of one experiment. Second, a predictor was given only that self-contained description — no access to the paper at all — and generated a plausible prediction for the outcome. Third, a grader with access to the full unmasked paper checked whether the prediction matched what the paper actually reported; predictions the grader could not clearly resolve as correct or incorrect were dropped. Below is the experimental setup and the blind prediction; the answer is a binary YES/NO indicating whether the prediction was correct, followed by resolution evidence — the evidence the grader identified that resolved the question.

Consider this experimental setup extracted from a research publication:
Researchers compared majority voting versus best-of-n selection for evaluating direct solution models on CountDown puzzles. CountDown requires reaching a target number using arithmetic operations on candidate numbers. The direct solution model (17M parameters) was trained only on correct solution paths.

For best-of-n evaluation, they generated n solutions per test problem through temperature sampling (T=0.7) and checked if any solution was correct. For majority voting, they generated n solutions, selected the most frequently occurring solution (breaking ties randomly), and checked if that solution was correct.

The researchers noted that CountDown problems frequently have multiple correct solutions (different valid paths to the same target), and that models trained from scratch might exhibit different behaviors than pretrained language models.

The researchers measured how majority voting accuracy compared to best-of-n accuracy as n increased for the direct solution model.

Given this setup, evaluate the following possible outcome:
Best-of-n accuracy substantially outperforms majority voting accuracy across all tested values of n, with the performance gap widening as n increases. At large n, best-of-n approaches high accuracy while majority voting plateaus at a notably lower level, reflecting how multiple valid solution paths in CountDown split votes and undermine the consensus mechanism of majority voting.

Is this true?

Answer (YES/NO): NO